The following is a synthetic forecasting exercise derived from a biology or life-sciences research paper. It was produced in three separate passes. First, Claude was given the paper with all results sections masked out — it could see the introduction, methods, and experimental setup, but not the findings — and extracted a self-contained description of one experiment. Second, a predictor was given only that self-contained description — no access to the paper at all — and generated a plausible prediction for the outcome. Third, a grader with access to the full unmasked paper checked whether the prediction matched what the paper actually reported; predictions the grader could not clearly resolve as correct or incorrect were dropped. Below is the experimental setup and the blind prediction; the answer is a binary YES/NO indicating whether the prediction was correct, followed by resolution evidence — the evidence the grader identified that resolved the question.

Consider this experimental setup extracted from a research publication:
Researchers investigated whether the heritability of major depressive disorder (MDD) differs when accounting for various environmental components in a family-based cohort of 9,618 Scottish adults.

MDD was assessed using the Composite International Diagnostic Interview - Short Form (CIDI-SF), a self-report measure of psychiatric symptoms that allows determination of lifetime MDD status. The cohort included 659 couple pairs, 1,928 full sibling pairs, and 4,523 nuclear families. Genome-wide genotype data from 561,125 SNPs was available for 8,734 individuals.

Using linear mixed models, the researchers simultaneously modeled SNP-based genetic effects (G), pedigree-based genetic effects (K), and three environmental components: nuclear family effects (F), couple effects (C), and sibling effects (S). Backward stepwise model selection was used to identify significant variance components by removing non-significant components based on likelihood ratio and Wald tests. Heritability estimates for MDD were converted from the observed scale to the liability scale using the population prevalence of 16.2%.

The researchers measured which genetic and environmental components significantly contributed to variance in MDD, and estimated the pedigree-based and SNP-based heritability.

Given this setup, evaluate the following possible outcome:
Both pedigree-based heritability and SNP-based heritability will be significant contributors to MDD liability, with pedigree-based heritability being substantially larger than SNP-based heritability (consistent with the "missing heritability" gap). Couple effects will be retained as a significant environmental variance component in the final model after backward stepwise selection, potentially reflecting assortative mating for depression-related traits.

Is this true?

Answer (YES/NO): NO